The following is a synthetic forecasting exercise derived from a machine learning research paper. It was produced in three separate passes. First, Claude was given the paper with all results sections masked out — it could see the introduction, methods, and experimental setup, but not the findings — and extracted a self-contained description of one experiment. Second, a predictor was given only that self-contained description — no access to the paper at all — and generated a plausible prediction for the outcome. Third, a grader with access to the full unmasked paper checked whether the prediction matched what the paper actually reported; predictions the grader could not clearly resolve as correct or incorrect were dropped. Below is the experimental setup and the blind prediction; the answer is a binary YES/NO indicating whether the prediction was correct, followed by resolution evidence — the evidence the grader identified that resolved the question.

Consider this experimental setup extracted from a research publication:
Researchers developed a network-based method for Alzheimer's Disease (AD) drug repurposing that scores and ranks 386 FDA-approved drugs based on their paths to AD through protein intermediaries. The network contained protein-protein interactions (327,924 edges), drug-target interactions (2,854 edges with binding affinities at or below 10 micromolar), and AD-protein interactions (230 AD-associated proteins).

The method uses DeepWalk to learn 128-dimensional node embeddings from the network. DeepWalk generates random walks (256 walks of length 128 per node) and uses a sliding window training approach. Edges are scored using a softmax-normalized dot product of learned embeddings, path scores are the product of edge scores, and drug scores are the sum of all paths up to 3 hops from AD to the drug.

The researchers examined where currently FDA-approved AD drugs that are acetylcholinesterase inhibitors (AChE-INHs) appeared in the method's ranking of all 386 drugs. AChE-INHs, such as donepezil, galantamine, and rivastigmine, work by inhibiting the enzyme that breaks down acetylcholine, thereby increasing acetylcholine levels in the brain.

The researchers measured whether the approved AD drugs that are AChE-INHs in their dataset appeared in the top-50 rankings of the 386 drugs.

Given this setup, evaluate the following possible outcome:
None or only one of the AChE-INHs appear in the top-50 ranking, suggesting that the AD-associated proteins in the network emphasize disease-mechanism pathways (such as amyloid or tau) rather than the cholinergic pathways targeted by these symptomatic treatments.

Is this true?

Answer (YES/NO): NO